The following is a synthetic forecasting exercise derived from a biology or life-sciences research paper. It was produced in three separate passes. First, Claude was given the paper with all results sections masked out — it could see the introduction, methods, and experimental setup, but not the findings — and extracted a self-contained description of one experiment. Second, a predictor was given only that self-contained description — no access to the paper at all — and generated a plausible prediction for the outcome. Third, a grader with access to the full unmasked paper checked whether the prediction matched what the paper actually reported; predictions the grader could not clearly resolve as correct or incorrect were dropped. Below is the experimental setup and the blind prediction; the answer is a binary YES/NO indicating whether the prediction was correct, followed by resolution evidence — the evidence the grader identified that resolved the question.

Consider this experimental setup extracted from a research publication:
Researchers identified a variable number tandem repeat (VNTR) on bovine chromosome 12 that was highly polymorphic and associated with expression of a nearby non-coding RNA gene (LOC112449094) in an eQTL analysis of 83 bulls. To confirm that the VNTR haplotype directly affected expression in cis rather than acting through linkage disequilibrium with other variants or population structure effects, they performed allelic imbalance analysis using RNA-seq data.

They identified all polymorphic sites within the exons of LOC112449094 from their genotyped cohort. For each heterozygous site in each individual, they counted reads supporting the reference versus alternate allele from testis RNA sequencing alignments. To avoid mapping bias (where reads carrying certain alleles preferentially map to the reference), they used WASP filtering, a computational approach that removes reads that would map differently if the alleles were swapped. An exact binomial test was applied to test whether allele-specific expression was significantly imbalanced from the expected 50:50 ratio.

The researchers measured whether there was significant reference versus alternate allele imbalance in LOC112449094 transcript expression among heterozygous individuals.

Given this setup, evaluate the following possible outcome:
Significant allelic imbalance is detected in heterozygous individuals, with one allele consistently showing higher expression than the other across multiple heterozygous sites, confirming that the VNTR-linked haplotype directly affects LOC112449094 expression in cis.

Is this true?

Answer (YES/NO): YES